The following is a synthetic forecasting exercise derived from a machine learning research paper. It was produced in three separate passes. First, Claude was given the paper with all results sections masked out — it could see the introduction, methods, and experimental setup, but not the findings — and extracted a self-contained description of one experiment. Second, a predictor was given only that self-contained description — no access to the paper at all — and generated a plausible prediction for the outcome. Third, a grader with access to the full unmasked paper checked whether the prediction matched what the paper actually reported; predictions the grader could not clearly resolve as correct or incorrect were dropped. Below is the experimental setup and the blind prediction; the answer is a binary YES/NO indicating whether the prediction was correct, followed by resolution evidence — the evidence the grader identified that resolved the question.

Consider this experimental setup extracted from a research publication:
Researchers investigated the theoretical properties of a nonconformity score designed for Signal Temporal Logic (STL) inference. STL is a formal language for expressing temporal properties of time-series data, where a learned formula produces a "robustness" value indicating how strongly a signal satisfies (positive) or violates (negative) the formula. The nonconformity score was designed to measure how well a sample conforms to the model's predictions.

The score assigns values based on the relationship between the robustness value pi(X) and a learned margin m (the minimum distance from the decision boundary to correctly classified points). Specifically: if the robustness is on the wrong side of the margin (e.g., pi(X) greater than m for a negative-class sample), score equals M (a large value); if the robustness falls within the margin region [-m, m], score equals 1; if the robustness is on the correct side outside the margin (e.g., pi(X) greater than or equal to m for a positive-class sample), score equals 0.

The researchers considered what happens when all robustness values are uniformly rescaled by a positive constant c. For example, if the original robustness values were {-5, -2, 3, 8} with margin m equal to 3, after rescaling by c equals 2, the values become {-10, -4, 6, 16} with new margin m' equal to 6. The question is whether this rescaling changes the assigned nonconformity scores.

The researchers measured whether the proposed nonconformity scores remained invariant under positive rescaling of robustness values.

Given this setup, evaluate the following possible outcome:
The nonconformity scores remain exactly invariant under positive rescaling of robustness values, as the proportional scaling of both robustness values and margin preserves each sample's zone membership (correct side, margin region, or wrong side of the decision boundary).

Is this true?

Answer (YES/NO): YES